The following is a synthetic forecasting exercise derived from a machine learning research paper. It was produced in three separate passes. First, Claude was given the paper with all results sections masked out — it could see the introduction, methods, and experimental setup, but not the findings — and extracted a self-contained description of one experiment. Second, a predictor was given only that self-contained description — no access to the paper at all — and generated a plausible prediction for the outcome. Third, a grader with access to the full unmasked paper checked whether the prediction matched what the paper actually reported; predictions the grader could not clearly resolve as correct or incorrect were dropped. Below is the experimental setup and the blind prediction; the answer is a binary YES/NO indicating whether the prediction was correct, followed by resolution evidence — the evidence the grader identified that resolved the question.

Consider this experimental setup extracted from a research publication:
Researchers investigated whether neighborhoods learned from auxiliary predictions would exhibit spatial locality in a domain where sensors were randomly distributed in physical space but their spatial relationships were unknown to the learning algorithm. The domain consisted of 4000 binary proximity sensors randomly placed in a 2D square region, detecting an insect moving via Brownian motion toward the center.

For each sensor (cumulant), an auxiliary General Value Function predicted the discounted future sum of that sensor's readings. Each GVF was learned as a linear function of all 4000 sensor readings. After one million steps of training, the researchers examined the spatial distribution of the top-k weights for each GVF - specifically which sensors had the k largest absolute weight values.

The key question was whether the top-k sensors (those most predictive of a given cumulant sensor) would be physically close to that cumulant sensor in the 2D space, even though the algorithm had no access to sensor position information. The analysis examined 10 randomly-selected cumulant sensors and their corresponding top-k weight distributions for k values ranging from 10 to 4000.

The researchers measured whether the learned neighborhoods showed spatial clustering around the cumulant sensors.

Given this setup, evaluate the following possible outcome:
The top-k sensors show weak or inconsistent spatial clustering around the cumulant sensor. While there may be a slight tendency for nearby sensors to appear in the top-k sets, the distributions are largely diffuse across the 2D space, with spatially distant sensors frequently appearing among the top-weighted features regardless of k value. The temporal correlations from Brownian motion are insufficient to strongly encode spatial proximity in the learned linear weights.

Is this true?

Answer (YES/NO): NO